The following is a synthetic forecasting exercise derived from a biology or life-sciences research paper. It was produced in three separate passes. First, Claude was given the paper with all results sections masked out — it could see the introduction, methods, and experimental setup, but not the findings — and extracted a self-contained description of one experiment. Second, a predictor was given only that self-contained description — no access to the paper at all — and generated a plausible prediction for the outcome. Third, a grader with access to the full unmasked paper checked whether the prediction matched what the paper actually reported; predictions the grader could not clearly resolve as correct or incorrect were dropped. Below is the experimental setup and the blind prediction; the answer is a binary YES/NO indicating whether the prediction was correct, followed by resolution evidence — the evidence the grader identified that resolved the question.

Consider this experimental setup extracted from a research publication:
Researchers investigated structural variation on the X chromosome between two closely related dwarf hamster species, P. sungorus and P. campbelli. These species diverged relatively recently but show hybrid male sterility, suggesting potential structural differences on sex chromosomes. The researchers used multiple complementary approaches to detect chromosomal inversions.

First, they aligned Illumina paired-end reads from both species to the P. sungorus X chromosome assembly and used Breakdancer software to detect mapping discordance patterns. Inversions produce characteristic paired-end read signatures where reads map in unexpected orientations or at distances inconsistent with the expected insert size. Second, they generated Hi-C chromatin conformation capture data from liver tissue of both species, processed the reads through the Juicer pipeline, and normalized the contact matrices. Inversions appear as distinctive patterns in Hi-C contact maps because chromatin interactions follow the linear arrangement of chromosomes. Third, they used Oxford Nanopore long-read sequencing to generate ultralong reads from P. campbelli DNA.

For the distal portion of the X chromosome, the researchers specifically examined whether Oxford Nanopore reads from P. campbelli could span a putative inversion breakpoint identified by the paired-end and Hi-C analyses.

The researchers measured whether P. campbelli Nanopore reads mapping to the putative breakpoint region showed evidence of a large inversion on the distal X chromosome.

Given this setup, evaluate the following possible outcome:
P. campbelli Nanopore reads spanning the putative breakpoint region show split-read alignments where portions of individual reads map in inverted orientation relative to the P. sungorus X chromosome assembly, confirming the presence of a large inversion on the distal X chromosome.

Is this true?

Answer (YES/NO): YES